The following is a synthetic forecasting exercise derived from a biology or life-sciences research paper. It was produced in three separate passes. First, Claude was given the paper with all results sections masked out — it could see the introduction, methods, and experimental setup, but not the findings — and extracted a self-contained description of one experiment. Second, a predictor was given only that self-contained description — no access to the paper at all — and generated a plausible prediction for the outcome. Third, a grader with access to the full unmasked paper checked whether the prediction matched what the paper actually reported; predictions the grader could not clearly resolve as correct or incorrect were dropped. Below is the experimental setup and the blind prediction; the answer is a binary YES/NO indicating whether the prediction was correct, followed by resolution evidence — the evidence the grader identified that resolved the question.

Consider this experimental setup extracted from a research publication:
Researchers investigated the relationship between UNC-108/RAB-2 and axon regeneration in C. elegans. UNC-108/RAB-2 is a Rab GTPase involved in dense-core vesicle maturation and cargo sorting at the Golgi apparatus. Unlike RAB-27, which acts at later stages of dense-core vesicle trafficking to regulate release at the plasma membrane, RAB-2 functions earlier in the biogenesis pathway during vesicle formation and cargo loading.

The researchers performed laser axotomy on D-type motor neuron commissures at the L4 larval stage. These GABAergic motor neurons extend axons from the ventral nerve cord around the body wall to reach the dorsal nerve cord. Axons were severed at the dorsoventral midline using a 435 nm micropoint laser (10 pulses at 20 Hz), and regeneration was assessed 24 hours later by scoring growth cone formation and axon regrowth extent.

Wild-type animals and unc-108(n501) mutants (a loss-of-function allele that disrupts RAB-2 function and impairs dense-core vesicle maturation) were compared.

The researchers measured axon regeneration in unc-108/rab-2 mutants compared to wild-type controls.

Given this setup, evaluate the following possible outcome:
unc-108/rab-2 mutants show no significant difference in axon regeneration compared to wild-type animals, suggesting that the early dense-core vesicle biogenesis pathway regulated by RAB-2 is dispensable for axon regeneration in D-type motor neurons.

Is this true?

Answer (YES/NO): YES